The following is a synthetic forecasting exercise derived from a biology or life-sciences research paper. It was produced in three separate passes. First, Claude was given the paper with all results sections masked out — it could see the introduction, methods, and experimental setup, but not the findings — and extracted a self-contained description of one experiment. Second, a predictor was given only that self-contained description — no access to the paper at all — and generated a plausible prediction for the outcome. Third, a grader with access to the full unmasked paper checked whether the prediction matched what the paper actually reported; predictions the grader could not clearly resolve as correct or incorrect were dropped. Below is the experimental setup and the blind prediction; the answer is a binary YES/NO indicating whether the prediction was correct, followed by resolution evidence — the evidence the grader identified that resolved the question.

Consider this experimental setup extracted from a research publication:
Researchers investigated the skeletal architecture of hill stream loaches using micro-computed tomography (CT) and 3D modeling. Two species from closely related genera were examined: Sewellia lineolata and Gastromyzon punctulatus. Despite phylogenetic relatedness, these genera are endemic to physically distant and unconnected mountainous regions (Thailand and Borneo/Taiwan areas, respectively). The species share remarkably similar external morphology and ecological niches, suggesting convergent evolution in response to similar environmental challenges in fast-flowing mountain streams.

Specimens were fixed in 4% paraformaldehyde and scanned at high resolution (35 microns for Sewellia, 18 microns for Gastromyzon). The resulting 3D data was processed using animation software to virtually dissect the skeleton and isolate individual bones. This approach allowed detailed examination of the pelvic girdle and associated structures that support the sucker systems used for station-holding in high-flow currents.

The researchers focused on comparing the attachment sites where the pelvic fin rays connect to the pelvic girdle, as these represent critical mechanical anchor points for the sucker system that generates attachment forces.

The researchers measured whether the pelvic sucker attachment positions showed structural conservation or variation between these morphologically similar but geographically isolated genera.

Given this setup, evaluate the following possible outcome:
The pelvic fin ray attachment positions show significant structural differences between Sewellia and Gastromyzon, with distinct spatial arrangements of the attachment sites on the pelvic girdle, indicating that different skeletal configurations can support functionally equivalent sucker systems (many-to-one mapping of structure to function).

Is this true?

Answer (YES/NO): YES